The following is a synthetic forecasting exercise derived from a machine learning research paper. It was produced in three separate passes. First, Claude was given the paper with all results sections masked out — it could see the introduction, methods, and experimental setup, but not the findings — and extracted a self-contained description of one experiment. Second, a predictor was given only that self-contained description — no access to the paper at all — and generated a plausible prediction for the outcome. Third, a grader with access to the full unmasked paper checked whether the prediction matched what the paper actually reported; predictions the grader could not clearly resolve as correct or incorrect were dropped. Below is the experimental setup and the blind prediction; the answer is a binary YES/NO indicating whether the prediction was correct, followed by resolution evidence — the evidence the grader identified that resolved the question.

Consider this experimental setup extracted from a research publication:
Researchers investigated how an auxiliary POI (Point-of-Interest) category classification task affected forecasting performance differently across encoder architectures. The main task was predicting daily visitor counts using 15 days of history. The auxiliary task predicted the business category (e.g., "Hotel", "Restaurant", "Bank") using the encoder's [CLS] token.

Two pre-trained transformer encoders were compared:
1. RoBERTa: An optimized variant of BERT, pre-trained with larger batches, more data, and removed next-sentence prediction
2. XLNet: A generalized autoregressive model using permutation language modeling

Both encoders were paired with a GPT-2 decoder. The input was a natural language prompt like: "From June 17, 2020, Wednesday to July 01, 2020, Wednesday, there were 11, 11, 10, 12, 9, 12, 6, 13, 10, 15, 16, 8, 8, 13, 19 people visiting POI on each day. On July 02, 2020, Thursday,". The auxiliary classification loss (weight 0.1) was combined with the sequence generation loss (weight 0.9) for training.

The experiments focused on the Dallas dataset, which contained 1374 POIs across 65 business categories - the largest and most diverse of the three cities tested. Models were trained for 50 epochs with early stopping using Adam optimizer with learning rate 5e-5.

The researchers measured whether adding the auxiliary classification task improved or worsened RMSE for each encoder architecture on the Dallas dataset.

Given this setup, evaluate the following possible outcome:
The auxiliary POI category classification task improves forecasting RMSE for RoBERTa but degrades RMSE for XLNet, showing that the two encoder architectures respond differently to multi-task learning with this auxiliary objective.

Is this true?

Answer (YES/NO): NO